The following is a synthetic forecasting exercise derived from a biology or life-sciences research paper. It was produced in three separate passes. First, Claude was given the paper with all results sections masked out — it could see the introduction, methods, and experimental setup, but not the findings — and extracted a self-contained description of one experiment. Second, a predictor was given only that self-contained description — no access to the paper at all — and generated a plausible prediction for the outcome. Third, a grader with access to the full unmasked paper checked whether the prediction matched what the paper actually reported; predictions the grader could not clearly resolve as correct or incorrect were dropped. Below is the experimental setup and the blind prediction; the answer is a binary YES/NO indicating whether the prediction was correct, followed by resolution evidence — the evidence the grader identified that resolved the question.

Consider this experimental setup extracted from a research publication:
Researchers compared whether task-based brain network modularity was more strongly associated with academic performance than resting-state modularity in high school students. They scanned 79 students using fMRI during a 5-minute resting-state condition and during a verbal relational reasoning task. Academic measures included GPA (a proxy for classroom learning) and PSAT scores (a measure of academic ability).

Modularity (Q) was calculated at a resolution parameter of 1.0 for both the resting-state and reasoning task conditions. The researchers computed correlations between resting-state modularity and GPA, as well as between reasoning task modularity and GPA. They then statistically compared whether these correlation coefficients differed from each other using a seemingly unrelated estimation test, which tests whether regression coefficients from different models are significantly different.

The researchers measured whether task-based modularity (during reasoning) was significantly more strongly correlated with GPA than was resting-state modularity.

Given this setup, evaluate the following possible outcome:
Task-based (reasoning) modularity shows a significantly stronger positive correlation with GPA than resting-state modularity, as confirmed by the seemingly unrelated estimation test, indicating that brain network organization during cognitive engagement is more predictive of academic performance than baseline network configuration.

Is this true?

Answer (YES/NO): YES